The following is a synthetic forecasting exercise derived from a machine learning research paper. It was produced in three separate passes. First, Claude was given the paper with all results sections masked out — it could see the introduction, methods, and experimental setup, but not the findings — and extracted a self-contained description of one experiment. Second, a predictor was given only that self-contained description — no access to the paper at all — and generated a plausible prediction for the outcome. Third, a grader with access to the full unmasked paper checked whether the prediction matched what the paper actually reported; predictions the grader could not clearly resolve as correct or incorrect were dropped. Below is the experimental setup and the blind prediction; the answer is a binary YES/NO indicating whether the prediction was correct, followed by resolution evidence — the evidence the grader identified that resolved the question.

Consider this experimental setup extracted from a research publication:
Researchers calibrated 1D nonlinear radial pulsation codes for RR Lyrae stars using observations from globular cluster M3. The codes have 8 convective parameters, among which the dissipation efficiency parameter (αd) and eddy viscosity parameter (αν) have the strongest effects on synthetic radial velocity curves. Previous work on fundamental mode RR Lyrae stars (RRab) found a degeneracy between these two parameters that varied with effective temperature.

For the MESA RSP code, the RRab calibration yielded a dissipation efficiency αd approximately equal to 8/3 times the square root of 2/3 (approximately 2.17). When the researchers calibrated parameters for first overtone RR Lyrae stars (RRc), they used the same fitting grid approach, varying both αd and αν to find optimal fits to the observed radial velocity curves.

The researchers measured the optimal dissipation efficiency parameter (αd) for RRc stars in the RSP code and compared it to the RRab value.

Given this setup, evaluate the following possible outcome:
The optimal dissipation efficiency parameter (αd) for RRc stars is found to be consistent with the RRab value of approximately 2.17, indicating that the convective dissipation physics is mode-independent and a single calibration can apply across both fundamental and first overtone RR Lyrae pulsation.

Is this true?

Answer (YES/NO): NO